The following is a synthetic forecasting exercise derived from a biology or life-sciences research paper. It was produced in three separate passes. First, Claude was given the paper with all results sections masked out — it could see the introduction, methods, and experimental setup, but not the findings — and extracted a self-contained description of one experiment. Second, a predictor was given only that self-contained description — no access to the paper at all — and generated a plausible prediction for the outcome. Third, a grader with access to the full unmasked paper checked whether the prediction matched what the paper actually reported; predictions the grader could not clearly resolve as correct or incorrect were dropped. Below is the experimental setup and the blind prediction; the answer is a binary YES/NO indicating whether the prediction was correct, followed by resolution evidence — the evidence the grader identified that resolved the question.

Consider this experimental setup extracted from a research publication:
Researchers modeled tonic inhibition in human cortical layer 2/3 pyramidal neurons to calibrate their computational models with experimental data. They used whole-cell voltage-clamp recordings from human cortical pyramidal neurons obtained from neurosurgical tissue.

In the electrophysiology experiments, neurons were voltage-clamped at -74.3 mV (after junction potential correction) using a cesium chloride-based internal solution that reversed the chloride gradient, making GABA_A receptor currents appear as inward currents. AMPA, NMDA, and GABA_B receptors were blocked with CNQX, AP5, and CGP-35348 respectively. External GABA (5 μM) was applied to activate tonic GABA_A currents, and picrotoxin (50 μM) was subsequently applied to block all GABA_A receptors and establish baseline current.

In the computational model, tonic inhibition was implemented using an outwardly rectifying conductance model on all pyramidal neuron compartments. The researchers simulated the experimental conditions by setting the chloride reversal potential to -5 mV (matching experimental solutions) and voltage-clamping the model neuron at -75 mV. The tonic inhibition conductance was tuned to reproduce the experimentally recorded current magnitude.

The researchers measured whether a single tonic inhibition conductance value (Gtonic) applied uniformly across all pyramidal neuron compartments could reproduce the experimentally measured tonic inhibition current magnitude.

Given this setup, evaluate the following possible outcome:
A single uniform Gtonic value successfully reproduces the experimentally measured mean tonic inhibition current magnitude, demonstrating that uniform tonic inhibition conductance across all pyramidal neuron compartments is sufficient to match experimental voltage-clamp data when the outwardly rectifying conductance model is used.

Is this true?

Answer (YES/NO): YES